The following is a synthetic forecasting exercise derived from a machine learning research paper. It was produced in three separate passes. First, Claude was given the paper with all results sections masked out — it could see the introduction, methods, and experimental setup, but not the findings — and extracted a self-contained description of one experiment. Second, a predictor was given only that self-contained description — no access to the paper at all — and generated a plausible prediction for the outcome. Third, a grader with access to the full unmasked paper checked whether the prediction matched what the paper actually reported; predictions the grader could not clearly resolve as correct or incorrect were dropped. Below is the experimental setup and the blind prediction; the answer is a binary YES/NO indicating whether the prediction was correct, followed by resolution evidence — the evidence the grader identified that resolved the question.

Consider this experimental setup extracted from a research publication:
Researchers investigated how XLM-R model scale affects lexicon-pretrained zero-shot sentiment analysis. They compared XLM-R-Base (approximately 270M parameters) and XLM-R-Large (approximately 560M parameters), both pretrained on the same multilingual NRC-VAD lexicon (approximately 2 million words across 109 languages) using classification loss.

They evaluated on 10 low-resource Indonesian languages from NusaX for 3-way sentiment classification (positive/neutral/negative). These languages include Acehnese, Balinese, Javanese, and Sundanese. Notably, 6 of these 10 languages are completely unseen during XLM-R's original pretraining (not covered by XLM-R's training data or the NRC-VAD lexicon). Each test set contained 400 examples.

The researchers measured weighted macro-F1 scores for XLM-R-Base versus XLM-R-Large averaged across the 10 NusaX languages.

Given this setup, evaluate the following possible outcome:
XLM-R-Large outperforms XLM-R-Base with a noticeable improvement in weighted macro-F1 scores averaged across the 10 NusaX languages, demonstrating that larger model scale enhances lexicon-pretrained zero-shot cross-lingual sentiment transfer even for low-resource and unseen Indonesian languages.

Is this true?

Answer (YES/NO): YES